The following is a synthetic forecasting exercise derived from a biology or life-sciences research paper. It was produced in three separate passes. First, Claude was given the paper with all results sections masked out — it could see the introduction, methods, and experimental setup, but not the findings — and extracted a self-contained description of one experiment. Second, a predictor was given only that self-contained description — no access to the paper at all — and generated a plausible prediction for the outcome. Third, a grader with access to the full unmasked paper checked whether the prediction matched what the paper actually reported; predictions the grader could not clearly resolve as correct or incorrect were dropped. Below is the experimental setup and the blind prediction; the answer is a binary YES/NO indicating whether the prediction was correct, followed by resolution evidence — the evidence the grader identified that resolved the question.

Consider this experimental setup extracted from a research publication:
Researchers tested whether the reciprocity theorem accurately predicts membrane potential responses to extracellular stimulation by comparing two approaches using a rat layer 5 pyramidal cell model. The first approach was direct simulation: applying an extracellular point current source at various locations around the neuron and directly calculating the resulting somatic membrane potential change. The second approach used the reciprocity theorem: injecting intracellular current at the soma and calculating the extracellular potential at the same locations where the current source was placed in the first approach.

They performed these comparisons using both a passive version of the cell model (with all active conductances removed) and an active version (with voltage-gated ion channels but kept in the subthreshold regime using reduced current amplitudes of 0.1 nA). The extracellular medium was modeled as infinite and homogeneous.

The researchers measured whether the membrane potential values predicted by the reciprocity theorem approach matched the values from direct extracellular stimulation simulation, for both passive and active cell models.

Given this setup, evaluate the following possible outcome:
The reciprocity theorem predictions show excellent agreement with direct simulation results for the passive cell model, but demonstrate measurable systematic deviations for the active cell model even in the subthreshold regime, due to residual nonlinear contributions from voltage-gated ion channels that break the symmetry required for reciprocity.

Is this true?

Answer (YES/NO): NO